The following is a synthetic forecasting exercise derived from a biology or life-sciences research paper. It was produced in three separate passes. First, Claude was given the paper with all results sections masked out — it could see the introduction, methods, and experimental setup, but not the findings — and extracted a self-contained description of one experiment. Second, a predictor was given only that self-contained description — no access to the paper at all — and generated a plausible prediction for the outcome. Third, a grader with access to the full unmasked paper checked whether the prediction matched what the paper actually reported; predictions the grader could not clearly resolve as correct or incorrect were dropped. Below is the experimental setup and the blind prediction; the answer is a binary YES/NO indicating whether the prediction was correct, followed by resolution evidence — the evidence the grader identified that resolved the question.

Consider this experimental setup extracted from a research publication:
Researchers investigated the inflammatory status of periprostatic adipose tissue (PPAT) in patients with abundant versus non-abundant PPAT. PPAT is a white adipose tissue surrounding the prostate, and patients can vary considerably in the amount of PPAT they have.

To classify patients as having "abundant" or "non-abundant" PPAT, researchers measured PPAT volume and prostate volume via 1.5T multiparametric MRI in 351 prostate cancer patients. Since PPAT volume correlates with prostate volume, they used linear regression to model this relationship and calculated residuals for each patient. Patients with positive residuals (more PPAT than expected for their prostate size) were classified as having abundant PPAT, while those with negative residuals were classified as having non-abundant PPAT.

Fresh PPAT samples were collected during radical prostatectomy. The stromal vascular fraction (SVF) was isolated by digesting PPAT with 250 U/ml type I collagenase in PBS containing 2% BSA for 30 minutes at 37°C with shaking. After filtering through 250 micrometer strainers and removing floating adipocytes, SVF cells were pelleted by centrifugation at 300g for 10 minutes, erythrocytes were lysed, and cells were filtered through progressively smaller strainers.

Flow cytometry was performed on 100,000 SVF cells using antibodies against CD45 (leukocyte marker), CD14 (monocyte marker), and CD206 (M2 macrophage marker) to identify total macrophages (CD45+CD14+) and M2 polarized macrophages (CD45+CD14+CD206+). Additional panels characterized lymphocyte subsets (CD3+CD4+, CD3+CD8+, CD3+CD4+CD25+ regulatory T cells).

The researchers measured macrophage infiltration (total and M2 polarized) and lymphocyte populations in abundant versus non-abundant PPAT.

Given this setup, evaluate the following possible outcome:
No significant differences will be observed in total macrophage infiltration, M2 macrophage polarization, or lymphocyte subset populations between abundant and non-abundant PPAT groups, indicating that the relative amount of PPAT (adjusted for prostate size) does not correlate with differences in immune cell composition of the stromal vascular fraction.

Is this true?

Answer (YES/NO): YES